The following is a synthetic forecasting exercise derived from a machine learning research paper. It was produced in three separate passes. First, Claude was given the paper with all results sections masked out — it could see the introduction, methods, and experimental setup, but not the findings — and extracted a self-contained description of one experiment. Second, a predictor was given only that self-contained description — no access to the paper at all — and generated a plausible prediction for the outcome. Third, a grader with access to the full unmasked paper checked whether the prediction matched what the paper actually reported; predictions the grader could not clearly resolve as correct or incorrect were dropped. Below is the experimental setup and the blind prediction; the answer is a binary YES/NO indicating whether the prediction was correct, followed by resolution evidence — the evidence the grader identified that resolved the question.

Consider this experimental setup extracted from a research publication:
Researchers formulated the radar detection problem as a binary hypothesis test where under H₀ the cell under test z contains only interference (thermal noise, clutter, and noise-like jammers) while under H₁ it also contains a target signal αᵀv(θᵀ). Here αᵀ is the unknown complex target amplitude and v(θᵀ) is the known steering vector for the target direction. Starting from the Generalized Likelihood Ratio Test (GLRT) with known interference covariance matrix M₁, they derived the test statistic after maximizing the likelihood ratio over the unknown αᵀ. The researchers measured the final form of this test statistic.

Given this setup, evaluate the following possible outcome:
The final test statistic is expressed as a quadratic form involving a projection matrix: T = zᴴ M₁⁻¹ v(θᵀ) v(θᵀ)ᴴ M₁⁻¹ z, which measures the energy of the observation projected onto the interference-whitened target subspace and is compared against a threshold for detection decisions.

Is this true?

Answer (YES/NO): NO